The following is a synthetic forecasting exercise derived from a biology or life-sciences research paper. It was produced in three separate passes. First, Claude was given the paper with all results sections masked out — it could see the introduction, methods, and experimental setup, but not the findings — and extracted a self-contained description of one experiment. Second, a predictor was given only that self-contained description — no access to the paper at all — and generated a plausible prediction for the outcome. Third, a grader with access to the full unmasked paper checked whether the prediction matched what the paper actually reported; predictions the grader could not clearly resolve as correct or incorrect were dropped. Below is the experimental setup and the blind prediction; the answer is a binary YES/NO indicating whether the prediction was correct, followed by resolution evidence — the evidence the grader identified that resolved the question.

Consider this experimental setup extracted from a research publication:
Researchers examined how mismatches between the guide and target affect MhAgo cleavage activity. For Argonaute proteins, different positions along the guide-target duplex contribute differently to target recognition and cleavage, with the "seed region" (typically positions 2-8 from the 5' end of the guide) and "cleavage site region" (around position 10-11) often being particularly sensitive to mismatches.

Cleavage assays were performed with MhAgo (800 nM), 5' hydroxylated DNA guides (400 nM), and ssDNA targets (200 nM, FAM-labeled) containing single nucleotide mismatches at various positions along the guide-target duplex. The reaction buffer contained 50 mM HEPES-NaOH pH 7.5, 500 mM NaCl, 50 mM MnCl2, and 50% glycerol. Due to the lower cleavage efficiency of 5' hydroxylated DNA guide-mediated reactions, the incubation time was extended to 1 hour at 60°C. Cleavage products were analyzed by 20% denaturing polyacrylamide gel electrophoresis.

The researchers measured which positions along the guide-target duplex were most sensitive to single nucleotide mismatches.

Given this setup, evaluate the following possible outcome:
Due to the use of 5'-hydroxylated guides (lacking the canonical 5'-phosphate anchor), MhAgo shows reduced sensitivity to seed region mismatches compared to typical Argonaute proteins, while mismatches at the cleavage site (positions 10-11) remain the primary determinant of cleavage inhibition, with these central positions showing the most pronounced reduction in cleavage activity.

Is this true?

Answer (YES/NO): NO